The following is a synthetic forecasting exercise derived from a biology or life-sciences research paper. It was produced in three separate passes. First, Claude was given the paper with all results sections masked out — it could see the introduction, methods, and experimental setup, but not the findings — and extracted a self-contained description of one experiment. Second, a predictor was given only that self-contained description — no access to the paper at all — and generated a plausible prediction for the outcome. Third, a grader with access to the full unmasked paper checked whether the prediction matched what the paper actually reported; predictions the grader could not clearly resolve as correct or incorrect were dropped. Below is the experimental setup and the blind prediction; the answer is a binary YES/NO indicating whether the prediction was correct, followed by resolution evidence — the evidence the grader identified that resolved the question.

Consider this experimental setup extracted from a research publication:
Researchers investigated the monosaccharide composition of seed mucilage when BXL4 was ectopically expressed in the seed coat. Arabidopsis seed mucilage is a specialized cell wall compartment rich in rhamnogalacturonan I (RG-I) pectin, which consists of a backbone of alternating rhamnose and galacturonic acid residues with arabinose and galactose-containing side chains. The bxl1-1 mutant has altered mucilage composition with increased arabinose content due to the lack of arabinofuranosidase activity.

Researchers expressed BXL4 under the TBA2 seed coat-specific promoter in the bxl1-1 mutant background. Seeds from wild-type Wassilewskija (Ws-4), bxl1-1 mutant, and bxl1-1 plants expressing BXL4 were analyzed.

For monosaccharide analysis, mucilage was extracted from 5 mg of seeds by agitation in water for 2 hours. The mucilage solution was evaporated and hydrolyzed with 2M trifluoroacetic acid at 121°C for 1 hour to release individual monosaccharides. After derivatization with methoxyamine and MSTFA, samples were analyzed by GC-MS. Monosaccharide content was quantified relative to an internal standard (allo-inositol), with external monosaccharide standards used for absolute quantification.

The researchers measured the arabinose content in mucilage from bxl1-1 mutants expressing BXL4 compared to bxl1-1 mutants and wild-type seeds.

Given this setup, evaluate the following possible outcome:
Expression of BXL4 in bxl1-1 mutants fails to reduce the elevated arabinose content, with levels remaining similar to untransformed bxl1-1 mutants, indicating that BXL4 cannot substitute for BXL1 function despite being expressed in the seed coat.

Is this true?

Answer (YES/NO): NO